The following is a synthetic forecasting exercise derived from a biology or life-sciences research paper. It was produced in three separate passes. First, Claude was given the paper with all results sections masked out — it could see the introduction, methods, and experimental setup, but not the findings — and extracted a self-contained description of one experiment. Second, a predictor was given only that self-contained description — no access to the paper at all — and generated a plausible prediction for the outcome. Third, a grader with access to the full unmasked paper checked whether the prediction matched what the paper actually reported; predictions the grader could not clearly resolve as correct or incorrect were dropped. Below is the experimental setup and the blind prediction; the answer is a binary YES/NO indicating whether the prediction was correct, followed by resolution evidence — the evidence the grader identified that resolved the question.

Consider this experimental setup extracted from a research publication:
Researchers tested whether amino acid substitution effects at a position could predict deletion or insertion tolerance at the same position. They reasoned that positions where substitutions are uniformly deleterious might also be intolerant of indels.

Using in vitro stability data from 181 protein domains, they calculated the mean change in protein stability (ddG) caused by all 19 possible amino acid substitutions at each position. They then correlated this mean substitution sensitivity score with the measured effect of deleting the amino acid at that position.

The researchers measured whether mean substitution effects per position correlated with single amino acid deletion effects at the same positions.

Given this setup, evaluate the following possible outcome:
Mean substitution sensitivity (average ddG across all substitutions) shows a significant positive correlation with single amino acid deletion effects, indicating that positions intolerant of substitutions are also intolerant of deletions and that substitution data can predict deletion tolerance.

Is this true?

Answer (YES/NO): YES